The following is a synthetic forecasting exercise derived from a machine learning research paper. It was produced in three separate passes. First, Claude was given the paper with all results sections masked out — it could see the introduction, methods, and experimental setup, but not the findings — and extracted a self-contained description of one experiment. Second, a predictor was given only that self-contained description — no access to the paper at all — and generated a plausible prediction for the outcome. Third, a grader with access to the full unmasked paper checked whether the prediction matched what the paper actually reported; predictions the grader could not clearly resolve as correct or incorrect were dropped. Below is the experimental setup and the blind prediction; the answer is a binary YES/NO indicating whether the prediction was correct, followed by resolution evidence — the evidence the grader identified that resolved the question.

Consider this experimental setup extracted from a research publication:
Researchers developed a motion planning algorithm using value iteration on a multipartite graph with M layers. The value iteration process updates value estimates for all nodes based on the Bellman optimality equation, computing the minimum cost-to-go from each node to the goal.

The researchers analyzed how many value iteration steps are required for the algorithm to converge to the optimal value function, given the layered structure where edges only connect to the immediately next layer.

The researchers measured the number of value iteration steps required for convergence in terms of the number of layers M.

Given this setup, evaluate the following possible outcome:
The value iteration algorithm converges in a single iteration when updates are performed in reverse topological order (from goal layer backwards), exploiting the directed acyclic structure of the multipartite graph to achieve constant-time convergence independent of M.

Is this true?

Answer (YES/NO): NO